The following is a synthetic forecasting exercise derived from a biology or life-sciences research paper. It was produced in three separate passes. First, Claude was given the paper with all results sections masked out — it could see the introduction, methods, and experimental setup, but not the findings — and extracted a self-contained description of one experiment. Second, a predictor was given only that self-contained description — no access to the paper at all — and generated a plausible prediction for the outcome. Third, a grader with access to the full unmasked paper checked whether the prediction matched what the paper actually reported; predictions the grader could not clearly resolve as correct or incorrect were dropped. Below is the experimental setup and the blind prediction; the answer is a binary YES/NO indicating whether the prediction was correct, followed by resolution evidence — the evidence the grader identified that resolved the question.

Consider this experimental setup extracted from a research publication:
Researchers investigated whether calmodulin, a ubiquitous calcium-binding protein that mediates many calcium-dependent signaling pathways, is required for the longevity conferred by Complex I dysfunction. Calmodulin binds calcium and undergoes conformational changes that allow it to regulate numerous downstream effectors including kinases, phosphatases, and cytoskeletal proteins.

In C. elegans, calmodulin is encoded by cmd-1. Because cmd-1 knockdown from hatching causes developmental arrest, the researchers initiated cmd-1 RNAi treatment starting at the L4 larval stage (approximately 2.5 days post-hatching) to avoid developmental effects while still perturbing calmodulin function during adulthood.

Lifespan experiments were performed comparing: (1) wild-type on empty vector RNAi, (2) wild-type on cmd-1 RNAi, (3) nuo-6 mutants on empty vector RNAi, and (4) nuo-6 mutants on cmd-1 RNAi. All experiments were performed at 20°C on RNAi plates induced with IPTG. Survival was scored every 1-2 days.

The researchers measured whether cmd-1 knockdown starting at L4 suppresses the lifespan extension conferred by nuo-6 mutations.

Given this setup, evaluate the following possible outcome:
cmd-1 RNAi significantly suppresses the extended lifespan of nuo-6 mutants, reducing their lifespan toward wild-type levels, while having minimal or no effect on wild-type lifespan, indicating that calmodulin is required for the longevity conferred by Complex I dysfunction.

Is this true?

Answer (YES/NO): YES